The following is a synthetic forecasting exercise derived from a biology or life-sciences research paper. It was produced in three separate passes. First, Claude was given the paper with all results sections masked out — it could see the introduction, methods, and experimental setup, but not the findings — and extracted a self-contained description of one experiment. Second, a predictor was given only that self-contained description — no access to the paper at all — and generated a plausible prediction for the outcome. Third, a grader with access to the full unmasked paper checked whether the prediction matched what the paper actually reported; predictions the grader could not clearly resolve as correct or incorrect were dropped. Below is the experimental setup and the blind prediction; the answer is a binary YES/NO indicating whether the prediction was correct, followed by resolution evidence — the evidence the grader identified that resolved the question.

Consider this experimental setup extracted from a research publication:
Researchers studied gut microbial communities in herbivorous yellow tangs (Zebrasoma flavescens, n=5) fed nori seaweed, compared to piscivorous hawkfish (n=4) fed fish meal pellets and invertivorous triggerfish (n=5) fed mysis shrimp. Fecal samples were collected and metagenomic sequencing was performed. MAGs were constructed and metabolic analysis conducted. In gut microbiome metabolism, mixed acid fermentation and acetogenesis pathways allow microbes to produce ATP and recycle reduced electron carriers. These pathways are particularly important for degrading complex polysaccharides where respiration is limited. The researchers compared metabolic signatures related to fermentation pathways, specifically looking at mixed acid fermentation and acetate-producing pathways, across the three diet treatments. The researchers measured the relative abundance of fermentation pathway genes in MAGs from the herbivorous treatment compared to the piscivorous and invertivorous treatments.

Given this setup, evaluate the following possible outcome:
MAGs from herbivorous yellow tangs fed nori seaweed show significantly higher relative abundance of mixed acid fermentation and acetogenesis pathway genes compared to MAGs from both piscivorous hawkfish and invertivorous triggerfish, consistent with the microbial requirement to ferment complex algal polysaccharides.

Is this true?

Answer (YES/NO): NO